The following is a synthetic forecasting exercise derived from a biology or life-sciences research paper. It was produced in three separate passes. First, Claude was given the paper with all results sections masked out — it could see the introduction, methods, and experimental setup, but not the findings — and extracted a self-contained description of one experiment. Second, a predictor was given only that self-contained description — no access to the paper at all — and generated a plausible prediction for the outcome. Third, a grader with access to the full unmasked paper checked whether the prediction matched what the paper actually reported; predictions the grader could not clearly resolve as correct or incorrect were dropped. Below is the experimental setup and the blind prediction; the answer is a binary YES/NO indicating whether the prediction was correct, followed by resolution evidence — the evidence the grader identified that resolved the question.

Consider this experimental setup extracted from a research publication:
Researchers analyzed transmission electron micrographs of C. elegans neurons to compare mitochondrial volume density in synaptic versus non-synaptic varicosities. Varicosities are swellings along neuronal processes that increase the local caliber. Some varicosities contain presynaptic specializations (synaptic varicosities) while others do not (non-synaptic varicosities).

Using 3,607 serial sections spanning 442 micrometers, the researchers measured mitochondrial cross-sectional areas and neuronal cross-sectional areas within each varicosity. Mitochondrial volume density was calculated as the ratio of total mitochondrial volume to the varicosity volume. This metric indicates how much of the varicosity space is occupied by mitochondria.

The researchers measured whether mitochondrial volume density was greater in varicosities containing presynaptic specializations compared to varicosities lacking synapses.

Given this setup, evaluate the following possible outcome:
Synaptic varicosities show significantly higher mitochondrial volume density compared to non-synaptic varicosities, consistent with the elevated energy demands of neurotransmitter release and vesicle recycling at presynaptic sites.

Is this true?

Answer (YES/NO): NO